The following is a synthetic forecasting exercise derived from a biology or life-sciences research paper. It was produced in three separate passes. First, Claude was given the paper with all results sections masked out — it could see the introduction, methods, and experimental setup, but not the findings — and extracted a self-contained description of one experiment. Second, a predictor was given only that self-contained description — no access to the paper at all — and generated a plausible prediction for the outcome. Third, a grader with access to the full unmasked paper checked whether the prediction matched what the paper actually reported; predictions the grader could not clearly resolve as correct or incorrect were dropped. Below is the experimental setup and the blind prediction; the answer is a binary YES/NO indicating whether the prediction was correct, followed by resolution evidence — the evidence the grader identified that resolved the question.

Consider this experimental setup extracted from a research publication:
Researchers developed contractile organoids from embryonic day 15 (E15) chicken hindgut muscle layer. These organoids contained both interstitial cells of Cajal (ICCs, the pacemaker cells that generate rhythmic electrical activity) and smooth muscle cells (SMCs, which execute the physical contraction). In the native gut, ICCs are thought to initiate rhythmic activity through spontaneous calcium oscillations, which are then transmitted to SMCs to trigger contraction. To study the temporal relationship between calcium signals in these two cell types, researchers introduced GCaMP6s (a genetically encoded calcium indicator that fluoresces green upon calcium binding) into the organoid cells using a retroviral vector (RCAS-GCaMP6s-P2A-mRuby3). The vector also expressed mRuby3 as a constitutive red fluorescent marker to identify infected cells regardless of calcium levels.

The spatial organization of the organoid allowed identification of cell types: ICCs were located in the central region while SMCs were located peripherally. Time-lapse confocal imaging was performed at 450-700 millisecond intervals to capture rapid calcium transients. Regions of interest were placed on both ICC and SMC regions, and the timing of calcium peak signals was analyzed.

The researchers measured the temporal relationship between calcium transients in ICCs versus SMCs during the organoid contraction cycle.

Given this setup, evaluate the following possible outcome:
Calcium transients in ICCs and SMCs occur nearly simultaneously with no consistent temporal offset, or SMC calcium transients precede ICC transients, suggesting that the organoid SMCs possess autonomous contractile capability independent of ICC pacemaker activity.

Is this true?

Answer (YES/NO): NO